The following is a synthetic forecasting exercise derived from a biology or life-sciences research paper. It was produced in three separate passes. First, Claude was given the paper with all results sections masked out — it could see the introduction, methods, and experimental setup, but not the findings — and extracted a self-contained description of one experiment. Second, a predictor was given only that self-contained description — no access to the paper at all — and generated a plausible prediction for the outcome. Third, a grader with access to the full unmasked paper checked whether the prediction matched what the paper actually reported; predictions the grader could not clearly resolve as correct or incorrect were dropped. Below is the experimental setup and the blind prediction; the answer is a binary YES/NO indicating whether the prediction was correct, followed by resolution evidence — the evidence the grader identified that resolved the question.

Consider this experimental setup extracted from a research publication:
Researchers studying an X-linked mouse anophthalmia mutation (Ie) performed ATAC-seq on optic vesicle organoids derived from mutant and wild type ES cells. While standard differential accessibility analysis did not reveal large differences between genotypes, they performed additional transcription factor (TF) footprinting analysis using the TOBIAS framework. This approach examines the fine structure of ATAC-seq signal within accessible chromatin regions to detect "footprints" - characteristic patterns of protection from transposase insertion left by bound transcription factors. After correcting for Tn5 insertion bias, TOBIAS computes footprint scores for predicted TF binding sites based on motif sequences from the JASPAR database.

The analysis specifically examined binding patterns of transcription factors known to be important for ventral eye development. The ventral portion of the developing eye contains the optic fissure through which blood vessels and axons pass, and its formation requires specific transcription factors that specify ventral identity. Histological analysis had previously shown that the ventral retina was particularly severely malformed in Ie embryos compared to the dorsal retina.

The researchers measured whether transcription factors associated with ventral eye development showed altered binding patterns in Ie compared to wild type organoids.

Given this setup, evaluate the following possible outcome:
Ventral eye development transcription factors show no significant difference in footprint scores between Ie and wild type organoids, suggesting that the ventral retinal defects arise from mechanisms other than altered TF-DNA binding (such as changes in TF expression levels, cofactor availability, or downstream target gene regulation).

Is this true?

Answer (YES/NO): NO